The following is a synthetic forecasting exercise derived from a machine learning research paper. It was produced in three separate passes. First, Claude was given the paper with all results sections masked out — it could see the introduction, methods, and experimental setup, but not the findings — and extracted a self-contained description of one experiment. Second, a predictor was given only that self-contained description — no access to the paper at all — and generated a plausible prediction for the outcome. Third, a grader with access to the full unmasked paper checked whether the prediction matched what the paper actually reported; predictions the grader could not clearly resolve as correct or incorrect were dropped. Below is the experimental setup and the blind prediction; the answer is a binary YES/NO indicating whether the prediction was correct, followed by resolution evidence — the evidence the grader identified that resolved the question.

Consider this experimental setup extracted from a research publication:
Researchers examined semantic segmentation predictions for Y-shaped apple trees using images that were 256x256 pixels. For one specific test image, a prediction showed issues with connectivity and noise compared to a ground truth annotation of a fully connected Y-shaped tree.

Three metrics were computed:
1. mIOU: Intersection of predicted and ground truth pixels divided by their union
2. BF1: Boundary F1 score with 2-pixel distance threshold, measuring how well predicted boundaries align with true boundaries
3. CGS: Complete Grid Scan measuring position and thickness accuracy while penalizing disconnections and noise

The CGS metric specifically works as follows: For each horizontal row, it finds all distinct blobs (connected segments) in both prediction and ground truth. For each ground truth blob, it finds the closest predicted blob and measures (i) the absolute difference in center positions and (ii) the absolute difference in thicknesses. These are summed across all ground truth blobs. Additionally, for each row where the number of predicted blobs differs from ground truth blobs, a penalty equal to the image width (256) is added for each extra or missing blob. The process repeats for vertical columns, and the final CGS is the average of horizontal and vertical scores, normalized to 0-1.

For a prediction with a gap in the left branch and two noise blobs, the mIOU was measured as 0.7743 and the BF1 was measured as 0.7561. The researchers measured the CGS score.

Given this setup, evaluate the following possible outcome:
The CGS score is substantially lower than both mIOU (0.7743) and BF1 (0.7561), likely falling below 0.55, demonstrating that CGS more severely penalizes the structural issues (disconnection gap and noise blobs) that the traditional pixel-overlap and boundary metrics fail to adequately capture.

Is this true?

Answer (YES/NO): NO